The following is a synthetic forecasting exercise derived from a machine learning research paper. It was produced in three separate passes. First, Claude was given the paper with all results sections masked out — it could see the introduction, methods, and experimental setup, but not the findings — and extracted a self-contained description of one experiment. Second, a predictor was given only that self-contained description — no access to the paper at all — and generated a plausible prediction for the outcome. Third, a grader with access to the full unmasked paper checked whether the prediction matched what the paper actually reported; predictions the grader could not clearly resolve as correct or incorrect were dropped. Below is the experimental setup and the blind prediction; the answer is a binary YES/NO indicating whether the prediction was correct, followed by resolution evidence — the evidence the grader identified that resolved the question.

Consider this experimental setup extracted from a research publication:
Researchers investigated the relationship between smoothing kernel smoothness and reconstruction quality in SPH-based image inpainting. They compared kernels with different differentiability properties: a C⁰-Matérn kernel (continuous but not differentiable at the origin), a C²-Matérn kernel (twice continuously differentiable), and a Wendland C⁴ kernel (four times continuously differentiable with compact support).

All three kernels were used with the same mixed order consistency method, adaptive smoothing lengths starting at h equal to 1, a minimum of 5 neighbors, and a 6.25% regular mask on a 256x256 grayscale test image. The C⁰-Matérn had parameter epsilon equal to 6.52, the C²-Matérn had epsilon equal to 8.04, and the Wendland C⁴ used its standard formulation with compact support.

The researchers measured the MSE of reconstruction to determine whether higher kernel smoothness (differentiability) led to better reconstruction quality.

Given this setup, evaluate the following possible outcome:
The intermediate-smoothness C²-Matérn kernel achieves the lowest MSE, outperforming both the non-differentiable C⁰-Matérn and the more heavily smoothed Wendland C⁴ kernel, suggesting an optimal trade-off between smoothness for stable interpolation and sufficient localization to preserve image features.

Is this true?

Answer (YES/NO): NO